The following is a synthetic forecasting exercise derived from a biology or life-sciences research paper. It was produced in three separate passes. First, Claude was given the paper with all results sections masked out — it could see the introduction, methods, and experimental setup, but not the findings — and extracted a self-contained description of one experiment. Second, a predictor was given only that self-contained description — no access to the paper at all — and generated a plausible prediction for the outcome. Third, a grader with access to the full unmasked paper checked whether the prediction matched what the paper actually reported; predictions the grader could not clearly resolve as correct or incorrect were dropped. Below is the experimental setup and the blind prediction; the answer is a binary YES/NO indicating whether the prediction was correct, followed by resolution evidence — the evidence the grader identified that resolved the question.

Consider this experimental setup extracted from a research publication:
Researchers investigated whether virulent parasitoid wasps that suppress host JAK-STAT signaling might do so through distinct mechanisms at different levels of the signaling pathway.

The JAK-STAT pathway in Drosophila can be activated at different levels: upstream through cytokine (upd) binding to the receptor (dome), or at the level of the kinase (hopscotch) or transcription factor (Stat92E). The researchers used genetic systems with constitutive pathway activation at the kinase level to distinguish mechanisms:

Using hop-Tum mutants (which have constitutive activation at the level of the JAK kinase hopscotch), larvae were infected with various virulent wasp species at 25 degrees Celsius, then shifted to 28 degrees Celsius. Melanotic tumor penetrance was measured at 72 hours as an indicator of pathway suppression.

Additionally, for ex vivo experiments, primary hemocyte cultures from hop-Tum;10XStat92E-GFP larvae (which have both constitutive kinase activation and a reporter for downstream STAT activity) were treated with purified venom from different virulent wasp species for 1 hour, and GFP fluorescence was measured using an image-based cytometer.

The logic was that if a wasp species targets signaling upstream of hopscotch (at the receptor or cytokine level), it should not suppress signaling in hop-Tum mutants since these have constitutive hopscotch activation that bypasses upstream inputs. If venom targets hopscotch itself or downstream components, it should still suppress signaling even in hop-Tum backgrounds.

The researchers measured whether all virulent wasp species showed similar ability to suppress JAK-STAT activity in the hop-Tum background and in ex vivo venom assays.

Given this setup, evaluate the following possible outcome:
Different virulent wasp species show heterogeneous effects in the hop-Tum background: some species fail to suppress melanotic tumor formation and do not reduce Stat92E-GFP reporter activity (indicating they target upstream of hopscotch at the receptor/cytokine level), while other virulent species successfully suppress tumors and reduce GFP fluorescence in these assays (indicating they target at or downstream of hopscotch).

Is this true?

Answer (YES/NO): YES